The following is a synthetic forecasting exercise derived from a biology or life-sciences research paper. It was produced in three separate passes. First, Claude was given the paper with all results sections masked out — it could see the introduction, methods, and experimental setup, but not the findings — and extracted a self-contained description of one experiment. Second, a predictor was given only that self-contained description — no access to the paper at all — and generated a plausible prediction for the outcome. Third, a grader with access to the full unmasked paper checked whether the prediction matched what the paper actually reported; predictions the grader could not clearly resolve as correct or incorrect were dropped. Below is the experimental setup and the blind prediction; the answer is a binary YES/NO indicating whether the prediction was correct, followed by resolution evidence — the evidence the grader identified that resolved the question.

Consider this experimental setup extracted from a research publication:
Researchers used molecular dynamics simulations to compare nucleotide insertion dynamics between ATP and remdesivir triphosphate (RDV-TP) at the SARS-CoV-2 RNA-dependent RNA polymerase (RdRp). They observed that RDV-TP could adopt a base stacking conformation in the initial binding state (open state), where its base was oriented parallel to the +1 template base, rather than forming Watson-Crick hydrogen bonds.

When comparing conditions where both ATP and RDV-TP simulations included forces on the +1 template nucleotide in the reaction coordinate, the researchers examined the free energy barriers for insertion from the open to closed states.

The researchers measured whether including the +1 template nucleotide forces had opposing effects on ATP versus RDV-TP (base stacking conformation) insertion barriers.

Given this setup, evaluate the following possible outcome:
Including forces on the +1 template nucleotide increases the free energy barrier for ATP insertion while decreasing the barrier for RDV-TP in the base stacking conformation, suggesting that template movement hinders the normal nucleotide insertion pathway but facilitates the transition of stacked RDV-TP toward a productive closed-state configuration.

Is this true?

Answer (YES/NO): NO